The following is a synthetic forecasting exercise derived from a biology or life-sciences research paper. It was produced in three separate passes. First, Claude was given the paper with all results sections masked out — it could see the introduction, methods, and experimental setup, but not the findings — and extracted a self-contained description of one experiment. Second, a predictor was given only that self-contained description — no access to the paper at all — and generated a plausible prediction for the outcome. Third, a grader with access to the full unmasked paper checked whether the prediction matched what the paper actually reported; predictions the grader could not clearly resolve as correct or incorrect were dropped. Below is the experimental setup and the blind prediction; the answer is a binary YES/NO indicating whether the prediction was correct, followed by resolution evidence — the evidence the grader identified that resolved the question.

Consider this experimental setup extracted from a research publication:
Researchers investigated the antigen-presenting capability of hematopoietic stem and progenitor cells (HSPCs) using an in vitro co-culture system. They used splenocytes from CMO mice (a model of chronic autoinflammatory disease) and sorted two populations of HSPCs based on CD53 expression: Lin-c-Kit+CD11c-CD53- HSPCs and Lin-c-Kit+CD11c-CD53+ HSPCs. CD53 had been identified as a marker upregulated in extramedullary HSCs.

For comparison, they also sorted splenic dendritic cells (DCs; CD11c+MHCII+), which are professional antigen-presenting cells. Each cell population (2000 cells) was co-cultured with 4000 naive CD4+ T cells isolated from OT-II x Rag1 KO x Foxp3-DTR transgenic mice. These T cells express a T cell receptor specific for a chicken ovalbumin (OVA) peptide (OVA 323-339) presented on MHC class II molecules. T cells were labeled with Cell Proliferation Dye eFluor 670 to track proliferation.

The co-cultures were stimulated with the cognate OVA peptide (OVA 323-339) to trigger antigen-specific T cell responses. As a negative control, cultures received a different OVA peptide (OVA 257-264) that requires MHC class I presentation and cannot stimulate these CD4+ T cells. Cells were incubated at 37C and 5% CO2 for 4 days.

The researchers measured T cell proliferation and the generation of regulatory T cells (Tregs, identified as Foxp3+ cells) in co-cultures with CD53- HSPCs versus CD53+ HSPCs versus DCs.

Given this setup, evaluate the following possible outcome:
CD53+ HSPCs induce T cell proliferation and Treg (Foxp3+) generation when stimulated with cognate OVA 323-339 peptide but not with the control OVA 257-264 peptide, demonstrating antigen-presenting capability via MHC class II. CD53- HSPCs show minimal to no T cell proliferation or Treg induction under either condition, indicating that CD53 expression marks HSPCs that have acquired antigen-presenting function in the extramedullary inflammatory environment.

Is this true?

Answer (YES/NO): NO